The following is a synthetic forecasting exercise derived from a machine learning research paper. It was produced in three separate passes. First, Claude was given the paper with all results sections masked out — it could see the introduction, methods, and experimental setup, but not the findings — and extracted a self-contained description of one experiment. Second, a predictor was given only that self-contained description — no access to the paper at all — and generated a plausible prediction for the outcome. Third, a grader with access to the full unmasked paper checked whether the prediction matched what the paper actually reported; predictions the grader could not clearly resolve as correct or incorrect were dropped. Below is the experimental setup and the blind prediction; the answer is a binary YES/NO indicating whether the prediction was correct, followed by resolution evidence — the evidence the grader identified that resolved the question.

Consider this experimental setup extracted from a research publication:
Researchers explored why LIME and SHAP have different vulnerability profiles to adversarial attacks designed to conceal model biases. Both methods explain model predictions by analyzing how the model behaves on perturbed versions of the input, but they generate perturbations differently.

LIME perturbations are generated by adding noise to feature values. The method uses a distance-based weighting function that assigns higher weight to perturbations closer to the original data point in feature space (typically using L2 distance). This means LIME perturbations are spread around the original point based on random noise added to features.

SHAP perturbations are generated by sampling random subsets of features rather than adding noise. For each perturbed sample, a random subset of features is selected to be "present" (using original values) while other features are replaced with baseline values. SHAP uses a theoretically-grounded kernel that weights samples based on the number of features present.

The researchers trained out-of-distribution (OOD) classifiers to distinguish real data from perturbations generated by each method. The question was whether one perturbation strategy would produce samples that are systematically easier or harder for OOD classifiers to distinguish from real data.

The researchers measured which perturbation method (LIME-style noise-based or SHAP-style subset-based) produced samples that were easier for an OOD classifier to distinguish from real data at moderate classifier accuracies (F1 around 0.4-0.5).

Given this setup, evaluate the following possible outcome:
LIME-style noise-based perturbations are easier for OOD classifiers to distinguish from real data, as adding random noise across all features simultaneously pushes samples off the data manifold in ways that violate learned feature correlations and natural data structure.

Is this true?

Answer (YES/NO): NO